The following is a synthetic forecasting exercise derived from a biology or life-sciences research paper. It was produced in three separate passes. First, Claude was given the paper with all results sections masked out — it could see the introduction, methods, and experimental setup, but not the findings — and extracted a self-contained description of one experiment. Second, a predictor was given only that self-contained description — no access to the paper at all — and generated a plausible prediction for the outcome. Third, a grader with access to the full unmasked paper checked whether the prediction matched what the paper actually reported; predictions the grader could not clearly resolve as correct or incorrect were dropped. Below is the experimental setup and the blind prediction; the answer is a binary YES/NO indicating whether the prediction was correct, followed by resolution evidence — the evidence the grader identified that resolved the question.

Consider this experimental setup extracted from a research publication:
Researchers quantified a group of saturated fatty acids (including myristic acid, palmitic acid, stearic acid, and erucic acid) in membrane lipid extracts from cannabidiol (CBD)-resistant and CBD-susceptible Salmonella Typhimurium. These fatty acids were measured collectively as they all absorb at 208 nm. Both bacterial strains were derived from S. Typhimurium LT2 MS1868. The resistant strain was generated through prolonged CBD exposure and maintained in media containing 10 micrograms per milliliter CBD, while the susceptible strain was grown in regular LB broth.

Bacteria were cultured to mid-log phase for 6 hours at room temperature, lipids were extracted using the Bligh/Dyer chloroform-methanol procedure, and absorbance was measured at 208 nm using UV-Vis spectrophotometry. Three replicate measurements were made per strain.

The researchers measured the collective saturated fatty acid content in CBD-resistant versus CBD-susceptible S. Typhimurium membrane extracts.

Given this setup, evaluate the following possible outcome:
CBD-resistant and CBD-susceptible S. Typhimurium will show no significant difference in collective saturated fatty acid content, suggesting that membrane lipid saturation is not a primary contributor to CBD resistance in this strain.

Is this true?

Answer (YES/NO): NO